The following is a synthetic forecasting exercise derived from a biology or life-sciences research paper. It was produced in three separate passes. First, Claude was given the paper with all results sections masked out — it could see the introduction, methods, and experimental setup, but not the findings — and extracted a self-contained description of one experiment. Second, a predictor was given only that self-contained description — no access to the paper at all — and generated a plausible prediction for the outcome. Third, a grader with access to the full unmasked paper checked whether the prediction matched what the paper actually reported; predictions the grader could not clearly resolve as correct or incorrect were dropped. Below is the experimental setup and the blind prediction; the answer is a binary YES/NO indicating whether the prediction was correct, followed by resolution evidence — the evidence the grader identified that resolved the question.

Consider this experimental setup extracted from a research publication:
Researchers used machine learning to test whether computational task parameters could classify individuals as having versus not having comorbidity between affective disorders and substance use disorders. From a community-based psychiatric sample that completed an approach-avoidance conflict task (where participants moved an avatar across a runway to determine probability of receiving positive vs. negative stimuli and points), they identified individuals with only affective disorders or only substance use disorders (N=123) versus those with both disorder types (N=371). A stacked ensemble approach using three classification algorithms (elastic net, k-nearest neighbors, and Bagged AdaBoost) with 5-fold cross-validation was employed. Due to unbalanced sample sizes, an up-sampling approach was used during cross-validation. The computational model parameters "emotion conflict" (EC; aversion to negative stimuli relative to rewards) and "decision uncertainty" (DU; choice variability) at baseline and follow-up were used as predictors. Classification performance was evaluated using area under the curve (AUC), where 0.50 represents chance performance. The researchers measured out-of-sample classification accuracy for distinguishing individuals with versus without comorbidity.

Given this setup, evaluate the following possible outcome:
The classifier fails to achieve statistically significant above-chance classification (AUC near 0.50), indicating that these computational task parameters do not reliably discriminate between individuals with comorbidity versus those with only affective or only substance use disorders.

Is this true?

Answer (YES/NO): NO